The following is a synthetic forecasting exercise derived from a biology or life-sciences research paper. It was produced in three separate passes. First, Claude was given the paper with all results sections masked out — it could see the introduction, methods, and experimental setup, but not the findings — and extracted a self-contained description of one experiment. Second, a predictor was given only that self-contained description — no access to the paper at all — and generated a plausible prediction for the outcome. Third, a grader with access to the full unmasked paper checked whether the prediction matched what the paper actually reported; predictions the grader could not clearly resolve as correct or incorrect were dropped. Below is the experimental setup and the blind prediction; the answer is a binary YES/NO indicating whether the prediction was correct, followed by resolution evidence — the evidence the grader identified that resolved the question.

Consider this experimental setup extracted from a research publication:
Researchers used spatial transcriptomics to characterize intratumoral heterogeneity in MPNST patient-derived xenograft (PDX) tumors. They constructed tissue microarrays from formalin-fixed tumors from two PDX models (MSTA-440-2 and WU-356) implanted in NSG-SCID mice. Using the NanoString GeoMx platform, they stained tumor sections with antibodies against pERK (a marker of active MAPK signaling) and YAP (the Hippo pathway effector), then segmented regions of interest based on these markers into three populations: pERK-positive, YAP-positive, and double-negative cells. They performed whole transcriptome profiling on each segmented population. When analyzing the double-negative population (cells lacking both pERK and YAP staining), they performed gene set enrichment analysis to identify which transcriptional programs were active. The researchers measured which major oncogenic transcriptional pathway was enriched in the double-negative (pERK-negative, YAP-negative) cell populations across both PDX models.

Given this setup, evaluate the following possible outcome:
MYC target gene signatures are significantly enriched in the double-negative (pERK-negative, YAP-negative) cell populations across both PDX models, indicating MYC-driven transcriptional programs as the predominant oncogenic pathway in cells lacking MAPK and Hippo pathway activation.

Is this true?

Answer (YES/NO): YES